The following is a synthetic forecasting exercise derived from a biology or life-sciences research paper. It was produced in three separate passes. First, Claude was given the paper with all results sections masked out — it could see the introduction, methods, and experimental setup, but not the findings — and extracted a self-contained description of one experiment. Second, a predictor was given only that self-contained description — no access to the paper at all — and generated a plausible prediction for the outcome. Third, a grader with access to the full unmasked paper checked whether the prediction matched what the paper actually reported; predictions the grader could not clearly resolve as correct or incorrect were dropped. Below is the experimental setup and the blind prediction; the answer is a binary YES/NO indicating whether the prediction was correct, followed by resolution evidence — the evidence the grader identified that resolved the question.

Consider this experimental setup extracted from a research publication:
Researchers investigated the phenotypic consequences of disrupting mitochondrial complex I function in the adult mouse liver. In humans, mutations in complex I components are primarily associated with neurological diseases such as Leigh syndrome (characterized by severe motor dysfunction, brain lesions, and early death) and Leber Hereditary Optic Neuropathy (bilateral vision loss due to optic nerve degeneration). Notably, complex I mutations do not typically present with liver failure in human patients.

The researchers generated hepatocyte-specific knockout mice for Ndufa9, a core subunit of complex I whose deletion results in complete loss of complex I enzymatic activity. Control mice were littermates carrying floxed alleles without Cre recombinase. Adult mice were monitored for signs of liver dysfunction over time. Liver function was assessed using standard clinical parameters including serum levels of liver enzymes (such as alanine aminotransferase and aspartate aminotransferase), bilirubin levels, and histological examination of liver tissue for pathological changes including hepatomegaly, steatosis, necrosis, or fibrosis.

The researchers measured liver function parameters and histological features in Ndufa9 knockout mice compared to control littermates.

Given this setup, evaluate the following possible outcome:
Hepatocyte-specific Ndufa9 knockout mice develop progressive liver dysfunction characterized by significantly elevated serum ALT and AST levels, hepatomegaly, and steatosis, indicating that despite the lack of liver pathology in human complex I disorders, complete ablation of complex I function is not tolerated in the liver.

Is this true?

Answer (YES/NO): NO